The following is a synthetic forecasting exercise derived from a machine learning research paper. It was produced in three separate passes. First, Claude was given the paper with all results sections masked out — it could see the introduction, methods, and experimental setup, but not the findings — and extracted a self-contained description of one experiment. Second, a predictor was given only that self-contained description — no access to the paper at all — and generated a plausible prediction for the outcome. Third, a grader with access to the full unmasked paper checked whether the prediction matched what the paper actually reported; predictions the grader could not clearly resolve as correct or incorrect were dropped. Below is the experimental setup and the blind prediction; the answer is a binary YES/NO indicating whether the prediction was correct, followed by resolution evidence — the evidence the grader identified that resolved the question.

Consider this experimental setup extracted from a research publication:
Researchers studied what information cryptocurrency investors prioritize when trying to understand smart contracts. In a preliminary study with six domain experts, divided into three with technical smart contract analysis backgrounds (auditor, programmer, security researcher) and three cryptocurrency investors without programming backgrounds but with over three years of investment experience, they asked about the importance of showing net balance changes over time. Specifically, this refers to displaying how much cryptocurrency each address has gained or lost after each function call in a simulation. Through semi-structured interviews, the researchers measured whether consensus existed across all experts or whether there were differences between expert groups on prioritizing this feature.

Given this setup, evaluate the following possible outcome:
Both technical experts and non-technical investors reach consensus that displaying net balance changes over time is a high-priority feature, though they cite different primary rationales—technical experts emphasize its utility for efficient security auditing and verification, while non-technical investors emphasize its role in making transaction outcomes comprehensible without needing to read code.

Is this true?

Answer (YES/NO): NO